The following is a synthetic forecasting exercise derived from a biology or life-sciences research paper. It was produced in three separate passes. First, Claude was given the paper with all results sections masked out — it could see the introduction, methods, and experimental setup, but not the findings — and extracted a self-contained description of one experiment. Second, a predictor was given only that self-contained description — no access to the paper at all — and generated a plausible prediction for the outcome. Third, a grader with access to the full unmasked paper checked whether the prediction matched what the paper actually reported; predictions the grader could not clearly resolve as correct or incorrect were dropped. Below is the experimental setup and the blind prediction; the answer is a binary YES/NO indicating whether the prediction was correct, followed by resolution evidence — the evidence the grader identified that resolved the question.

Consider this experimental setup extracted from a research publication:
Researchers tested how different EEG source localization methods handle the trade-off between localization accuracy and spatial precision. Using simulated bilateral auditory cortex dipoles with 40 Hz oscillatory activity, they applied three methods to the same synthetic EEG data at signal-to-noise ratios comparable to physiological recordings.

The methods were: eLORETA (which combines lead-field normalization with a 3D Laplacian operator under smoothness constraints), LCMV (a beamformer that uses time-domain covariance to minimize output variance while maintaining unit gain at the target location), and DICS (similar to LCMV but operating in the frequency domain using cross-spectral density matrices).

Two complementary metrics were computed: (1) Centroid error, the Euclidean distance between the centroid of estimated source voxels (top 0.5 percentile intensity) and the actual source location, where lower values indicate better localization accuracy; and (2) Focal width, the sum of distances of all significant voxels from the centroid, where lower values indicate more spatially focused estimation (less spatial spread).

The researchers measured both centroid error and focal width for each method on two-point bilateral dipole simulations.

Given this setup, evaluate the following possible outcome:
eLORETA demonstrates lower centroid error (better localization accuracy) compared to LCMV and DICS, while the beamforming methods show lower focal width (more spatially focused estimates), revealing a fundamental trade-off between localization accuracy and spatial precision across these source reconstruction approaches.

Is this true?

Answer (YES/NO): NO